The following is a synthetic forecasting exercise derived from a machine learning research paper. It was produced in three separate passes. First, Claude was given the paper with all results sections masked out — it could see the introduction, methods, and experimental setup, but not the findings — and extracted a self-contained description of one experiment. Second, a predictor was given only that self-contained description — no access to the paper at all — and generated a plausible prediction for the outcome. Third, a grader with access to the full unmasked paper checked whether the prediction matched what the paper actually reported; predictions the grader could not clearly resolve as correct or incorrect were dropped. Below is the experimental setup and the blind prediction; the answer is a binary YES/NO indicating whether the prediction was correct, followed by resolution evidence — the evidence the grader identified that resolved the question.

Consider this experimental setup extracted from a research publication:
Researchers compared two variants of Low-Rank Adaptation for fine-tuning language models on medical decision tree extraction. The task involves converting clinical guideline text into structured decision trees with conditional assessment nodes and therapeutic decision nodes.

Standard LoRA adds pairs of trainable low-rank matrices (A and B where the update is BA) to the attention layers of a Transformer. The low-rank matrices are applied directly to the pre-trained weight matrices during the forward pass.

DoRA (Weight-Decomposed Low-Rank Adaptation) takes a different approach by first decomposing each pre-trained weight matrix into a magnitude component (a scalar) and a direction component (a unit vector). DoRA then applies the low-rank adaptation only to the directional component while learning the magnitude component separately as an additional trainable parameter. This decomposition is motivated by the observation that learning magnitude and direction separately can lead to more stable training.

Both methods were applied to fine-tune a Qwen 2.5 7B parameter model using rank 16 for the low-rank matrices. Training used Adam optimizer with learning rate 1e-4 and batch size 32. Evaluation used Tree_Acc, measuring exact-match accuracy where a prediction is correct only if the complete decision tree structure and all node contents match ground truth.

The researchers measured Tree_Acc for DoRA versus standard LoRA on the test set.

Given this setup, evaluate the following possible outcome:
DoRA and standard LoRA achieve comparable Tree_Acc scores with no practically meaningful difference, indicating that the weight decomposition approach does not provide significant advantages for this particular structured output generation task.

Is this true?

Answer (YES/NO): NO